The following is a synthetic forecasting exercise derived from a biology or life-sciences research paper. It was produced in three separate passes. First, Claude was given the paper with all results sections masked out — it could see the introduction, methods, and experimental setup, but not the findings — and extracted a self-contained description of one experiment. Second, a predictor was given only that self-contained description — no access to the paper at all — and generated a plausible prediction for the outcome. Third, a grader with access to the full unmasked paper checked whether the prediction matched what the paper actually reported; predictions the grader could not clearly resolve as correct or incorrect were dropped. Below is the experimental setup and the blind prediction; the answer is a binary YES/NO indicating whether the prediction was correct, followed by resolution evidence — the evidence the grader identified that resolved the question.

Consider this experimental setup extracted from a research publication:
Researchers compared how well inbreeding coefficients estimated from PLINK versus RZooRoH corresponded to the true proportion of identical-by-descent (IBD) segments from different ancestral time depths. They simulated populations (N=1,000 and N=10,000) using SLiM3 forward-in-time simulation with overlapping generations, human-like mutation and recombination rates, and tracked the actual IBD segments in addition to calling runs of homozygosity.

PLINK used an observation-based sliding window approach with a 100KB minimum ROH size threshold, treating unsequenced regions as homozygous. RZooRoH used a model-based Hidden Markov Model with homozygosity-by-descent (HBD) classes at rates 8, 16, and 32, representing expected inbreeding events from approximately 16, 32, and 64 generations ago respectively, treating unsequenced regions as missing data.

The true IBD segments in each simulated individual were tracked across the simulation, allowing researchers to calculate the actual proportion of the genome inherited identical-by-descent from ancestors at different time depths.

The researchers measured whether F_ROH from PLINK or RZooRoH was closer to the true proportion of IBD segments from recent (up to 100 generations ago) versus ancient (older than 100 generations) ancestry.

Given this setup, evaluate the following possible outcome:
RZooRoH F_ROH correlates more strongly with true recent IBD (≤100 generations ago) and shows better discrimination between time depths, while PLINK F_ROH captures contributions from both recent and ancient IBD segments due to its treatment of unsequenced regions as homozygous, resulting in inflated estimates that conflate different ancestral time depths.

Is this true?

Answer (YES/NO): NO